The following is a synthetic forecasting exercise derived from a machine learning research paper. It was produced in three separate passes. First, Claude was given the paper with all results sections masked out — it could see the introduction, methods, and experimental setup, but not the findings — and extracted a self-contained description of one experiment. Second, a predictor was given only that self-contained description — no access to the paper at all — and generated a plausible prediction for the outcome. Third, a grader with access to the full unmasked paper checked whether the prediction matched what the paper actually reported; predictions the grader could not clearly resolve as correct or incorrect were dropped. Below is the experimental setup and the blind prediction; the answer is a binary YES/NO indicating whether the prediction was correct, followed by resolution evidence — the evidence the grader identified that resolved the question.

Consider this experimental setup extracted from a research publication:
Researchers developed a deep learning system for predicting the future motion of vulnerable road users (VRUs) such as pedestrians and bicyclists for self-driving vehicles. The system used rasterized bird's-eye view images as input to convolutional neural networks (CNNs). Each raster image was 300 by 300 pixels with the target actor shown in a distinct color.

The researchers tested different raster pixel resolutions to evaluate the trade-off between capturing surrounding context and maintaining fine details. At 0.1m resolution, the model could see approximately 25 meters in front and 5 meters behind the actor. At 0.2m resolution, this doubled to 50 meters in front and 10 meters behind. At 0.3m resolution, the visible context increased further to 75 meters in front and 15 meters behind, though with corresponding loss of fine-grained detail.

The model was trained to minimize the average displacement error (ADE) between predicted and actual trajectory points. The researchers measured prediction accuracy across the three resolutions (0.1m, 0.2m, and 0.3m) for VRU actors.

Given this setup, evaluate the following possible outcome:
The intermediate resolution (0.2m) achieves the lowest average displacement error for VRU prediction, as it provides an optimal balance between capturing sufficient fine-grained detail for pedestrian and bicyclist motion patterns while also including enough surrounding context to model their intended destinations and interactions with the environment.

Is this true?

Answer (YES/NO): NO